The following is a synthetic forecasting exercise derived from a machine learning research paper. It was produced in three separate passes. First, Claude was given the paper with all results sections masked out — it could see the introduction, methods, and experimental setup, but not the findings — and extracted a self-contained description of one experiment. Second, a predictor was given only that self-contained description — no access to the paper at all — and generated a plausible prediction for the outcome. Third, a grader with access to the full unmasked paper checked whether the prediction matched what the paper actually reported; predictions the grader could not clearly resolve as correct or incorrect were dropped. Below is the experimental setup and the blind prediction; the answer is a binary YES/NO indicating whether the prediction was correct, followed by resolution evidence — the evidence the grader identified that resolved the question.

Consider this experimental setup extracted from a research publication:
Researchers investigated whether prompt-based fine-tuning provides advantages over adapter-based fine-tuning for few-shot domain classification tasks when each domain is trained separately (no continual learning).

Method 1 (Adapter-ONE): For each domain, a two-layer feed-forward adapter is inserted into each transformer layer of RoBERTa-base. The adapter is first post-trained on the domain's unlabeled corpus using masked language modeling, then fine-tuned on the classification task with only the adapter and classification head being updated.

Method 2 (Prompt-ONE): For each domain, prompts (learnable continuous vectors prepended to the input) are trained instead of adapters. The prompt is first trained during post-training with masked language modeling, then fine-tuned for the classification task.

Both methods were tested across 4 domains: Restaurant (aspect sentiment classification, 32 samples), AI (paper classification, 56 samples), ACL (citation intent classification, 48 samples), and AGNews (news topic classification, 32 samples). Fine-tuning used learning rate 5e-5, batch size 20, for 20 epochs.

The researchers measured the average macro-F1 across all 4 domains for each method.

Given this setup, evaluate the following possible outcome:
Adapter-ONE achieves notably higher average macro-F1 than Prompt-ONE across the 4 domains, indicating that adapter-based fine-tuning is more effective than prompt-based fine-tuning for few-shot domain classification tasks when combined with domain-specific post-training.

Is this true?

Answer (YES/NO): YES